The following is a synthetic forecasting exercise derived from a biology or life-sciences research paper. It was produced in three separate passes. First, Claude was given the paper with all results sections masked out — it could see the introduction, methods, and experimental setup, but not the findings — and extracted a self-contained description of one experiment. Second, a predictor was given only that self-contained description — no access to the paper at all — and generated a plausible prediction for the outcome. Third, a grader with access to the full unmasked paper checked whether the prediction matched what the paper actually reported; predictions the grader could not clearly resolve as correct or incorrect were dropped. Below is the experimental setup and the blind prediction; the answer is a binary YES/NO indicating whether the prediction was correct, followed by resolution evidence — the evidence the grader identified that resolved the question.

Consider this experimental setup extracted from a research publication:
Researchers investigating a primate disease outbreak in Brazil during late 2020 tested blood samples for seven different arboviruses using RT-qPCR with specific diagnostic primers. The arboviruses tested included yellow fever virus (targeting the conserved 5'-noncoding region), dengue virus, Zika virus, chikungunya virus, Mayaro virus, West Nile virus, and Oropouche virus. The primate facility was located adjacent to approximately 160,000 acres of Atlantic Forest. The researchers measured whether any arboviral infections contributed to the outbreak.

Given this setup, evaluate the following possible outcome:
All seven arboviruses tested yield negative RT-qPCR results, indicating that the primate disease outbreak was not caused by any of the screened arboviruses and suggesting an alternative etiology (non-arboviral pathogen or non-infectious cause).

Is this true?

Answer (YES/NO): YES